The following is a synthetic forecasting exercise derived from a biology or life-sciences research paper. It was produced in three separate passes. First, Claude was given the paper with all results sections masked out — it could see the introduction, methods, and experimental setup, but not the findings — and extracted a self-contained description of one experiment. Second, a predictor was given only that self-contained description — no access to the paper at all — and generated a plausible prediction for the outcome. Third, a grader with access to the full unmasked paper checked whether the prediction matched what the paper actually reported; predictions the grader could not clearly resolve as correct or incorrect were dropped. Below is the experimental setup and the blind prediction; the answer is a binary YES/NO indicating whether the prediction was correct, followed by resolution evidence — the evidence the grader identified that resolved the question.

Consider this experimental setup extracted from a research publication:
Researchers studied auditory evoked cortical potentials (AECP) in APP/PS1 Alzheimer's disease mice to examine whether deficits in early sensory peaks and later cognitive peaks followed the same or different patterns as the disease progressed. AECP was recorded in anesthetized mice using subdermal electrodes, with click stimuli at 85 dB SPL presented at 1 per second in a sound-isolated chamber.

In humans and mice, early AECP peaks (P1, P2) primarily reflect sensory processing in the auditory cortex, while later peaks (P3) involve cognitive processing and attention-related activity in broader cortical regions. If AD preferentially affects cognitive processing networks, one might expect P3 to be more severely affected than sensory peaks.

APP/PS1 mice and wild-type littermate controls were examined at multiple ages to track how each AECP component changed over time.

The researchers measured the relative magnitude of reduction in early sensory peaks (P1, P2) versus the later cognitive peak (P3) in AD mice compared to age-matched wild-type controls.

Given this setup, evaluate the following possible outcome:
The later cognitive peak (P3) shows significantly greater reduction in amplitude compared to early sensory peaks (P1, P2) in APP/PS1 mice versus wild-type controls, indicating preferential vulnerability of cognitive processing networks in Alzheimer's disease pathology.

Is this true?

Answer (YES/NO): YES